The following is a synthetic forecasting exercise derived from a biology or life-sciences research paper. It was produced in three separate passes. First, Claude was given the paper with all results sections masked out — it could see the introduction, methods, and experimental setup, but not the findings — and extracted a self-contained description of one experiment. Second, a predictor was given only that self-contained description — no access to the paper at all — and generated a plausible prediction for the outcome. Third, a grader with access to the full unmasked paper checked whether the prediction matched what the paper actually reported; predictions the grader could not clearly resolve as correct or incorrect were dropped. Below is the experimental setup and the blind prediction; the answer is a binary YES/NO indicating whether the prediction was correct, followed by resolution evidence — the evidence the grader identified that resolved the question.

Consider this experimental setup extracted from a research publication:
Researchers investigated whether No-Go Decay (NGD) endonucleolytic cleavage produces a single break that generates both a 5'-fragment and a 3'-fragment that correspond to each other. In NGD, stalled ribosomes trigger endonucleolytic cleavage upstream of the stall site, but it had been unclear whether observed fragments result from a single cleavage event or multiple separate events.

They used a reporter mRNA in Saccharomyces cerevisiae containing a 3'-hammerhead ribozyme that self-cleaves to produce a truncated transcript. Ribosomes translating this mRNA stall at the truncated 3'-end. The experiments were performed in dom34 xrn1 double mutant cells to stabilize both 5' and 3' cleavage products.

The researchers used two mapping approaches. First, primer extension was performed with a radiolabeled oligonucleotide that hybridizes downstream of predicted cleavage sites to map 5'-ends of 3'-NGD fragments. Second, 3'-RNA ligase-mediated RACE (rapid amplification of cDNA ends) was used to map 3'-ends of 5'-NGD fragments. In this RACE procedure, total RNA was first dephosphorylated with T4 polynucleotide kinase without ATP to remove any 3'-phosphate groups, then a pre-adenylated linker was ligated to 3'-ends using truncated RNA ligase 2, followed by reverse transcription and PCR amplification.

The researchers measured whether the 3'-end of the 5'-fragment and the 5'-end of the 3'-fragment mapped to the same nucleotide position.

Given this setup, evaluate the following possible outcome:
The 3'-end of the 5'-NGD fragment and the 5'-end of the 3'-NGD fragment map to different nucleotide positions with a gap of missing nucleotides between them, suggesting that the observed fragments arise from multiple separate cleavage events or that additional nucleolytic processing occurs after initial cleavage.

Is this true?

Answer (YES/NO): NO